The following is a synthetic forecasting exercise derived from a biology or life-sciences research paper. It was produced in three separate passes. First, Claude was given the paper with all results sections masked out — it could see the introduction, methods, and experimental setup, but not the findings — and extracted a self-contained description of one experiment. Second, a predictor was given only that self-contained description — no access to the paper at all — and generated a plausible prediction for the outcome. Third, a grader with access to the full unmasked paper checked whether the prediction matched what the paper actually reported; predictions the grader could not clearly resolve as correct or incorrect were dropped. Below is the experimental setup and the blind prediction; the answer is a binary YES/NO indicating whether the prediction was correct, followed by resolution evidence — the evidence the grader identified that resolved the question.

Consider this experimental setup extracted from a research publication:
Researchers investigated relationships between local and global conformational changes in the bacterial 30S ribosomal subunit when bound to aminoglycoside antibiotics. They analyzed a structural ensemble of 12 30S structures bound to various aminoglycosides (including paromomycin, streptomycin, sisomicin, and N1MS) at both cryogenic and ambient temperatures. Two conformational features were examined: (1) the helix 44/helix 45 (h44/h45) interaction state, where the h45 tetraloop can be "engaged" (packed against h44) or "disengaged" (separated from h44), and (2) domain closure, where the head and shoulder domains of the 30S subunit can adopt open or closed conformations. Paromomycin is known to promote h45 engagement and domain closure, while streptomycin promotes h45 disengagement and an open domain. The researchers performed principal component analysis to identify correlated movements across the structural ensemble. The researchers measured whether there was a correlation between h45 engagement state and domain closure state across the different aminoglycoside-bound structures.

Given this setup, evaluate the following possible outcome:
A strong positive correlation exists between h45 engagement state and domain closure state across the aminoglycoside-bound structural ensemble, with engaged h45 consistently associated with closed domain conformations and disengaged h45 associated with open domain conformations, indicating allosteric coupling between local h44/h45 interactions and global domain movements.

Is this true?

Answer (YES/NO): YES